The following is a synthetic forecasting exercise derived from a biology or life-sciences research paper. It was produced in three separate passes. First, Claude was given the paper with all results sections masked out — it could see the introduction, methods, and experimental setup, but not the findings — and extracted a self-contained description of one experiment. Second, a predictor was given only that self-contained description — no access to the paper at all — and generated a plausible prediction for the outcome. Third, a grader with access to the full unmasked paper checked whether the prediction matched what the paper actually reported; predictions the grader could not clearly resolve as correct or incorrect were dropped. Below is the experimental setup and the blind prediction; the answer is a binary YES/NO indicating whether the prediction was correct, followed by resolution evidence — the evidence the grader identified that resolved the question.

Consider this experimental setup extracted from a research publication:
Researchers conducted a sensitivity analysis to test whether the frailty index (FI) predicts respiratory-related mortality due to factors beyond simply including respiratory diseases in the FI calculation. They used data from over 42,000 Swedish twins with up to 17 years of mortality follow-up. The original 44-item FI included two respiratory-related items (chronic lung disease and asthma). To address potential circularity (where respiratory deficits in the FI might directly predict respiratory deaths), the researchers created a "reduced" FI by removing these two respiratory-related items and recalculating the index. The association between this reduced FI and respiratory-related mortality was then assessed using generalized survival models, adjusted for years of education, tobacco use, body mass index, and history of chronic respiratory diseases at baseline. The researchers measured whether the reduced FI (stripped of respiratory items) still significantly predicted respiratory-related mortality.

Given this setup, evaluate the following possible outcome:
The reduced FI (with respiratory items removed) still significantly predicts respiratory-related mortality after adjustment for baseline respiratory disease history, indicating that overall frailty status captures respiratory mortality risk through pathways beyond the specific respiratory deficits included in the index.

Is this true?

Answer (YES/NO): YES